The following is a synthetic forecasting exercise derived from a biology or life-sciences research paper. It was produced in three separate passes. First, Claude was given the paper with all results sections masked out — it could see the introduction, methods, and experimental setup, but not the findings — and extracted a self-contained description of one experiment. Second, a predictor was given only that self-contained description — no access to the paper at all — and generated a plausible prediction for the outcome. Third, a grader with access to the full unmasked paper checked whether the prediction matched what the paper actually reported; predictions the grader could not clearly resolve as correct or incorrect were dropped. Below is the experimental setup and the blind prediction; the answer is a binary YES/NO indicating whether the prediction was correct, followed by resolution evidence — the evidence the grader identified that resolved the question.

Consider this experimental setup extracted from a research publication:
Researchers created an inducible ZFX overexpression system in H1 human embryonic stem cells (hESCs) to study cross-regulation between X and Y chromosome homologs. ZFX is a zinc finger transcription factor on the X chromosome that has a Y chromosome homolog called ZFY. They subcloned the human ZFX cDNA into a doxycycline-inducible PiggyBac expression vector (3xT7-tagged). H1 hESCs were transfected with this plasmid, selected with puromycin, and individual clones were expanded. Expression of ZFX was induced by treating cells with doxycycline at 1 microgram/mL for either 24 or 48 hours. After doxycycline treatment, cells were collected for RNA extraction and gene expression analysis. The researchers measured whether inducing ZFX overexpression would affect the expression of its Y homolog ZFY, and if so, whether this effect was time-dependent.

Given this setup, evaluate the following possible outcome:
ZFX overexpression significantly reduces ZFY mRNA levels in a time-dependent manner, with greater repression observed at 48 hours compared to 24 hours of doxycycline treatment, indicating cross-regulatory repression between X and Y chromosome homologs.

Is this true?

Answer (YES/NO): NO